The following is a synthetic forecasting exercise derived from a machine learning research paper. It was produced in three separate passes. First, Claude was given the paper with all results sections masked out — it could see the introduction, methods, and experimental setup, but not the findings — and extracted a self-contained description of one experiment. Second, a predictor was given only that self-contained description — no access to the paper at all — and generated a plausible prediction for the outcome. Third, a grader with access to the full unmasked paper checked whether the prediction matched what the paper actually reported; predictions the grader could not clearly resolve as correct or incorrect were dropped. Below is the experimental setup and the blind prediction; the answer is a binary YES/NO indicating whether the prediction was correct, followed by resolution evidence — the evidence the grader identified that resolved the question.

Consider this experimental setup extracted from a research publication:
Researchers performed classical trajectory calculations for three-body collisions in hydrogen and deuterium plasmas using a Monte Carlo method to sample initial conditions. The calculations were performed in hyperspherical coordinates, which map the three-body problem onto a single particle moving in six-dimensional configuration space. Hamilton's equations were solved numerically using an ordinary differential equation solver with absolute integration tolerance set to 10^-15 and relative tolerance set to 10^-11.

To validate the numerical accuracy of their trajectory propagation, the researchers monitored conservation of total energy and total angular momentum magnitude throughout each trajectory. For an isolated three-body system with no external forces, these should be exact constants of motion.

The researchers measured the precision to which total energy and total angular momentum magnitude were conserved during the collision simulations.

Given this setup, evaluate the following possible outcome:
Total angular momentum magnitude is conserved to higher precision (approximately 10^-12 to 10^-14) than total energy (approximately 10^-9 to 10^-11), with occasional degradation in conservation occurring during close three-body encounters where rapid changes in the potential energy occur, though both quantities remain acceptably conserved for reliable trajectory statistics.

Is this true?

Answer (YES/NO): NO